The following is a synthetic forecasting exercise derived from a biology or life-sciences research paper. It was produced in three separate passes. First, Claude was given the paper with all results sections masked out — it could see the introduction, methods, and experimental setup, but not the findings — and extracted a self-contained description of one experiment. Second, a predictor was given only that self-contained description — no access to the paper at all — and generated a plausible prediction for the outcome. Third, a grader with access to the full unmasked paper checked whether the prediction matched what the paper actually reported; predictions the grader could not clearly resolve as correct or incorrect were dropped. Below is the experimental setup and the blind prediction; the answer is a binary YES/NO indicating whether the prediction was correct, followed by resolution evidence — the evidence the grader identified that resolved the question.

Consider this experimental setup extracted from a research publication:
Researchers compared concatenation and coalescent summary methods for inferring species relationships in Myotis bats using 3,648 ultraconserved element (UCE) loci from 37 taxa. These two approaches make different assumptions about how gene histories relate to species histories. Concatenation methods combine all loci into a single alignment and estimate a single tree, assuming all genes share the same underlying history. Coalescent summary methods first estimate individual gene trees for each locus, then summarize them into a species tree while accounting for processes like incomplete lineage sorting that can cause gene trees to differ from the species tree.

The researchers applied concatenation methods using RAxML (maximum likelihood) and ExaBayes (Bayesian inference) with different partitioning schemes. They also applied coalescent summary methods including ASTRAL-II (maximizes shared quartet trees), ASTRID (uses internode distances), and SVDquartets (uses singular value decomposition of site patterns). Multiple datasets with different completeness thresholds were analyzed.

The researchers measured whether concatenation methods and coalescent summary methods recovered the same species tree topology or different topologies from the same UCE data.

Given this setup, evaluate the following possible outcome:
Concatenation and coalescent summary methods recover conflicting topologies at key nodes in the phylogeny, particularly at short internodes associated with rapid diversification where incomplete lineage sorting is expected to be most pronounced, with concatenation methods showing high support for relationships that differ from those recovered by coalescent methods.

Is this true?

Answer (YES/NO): YES